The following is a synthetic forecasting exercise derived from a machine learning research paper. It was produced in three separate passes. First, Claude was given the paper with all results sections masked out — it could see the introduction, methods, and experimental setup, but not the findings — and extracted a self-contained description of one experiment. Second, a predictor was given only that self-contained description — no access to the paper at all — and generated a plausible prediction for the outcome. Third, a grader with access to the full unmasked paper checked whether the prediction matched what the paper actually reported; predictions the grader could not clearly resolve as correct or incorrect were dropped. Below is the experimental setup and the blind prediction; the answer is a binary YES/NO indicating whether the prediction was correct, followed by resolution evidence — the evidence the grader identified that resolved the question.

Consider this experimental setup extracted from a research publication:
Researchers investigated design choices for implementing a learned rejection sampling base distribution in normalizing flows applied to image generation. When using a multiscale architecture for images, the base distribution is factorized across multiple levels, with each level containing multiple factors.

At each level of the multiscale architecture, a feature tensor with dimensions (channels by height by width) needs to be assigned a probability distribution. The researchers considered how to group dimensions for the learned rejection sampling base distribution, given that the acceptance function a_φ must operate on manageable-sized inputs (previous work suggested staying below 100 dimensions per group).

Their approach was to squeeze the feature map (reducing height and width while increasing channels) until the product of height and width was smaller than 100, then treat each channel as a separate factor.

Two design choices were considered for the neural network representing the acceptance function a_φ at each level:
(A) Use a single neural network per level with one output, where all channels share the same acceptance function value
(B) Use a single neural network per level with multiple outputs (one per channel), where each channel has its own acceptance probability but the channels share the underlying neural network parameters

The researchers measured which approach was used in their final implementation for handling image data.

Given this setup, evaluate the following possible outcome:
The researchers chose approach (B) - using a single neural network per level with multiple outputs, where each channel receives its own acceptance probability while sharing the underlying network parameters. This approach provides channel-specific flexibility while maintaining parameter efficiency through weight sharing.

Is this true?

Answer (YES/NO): YES